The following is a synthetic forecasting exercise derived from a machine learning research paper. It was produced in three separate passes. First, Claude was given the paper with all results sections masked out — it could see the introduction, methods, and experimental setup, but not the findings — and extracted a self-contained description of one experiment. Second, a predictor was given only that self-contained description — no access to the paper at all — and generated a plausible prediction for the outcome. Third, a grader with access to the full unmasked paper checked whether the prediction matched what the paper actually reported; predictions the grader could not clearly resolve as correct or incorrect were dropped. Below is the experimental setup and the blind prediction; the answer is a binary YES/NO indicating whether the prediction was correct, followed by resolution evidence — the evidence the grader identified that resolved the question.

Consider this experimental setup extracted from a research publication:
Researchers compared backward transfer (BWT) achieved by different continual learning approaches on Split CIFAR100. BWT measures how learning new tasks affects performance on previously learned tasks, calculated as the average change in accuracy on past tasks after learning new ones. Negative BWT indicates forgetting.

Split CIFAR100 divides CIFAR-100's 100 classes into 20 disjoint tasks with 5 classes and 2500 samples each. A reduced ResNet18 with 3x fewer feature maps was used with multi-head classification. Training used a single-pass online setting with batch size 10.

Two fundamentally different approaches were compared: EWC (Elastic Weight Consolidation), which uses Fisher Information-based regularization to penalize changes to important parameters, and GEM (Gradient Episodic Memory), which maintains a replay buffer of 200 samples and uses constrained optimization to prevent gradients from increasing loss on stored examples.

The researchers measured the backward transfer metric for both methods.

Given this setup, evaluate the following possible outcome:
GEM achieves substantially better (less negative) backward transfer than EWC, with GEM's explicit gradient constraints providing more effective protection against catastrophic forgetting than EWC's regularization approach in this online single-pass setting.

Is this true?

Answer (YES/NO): NO